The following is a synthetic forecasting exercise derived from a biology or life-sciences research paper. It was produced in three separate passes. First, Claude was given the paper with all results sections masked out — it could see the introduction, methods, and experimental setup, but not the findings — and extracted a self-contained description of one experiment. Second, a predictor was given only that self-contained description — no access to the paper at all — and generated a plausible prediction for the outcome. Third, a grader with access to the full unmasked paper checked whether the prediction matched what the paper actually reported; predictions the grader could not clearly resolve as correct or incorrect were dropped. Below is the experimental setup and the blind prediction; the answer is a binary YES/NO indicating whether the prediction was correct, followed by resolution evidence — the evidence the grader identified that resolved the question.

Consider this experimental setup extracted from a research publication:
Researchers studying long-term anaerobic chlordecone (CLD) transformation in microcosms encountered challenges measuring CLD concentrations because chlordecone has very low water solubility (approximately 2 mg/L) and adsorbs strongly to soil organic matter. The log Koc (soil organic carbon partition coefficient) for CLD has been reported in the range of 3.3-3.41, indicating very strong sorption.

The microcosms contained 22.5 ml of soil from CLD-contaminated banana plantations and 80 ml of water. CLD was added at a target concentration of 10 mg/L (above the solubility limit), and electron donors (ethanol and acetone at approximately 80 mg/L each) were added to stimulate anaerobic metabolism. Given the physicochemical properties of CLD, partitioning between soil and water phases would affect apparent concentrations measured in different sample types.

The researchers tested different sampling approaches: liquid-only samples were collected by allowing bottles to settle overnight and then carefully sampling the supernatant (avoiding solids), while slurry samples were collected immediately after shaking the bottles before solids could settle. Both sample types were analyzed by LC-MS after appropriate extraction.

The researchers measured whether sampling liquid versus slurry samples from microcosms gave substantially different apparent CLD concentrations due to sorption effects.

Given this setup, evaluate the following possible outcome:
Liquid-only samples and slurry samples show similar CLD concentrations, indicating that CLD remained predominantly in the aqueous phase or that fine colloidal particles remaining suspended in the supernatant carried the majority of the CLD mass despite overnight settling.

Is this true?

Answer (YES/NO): NO